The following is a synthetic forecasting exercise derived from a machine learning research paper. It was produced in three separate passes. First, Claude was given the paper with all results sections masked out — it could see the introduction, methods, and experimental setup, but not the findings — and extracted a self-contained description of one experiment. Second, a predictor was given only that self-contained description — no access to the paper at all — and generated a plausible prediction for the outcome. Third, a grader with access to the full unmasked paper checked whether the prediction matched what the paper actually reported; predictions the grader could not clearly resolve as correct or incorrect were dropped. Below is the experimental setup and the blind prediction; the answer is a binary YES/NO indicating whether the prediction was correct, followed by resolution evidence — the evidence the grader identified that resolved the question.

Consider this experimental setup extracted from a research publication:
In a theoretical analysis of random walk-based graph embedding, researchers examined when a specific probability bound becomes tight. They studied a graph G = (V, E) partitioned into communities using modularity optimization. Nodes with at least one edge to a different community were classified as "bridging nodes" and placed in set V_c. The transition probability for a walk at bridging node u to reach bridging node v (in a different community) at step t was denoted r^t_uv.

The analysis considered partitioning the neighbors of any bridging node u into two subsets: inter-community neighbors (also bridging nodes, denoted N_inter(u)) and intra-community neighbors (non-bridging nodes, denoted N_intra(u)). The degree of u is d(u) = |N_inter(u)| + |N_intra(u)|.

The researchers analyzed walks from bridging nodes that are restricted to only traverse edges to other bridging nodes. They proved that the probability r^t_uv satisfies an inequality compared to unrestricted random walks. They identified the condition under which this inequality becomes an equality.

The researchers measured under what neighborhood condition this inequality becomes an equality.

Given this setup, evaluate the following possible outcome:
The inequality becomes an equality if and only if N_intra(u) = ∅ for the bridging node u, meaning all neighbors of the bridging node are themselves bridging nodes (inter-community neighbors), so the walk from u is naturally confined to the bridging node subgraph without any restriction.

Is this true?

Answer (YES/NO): YES